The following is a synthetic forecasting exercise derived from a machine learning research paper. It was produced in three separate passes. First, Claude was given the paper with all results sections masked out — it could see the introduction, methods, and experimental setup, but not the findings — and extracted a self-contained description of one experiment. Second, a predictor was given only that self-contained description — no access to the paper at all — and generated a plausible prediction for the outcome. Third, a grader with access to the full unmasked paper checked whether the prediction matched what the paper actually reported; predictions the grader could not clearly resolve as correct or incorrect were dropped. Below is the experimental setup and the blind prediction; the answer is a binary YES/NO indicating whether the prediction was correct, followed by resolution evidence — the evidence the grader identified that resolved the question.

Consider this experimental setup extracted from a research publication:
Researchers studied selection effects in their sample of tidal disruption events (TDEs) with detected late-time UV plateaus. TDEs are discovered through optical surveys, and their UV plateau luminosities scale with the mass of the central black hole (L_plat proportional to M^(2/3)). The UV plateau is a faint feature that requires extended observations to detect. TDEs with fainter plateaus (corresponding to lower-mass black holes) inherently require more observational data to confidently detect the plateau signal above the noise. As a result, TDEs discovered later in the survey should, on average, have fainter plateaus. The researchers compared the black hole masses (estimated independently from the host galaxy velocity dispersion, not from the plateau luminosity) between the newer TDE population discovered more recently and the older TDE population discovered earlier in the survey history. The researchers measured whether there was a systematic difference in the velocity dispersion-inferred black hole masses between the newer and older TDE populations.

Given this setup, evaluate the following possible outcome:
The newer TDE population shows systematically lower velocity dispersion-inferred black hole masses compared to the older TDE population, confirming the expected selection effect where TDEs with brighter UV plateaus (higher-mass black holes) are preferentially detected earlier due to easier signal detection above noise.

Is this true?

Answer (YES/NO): YES